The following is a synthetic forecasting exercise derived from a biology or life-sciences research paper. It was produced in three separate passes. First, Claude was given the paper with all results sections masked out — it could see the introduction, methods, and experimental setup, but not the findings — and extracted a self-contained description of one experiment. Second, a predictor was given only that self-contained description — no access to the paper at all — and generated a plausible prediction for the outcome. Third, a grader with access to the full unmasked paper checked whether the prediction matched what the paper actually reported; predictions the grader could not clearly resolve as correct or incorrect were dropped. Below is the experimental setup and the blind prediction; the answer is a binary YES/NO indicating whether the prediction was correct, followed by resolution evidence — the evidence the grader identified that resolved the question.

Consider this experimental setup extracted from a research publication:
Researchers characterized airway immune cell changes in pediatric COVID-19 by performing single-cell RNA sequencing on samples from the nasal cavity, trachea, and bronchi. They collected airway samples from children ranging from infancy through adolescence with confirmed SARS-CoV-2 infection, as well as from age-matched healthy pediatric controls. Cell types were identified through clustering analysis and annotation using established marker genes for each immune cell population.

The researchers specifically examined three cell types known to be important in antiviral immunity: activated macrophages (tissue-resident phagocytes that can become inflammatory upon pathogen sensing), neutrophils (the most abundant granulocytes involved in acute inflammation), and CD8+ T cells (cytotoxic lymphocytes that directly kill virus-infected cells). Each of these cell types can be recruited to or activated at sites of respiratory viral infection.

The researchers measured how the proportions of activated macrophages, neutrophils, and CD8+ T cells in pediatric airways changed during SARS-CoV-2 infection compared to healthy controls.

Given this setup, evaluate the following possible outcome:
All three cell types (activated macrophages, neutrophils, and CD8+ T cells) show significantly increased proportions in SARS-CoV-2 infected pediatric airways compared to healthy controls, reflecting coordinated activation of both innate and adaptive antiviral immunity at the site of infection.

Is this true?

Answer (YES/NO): YES